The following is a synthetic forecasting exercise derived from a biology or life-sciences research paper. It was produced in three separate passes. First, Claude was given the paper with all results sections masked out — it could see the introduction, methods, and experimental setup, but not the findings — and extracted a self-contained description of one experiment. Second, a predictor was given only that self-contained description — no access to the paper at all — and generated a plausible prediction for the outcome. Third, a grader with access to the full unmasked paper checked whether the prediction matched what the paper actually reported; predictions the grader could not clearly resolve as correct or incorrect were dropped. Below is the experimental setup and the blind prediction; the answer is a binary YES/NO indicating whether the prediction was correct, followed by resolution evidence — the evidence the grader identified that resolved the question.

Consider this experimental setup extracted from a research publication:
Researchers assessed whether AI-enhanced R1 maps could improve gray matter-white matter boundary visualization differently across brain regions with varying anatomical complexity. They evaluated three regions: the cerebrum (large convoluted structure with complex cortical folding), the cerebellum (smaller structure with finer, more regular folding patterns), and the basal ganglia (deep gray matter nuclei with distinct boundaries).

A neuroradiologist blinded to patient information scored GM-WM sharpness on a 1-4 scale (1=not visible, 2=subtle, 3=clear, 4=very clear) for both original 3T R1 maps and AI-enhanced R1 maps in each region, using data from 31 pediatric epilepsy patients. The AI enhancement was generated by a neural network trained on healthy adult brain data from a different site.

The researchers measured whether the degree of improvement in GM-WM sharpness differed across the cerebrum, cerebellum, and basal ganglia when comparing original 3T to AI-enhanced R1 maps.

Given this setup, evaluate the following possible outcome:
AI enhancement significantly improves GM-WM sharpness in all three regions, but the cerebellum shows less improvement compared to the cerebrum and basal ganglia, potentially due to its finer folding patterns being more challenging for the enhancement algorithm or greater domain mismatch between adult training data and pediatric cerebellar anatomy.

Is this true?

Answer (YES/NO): YES